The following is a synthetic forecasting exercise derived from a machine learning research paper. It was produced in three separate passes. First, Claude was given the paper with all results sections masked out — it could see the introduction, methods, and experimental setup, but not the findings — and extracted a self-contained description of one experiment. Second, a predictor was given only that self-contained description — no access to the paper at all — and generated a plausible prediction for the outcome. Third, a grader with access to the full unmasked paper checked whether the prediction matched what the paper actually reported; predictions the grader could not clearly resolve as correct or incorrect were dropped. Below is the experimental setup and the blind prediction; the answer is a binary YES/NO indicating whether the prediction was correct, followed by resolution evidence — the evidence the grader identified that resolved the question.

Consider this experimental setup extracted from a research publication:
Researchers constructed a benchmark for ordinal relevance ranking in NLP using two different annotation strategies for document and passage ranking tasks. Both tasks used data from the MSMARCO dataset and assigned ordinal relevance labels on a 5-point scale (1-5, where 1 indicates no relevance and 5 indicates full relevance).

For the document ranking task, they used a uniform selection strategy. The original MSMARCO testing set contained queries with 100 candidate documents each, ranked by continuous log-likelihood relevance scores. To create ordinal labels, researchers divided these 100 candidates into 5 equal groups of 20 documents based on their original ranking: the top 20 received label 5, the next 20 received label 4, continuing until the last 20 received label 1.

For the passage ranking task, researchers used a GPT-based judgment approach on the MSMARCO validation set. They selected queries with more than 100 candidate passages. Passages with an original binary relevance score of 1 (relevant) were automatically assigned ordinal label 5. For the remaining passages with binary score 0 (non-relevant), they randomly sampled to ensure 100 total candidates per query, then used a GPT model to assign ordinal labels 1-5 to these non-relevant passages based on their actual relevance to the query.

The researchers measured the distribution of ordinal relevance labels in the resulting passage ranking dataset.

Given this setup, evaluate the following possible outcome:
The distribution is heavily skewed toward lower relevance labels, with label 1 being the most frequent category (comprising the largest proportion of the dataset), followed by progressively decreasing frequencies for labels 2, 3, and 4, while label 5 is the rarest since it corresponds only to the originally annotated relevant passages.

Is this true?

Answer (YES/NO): NO